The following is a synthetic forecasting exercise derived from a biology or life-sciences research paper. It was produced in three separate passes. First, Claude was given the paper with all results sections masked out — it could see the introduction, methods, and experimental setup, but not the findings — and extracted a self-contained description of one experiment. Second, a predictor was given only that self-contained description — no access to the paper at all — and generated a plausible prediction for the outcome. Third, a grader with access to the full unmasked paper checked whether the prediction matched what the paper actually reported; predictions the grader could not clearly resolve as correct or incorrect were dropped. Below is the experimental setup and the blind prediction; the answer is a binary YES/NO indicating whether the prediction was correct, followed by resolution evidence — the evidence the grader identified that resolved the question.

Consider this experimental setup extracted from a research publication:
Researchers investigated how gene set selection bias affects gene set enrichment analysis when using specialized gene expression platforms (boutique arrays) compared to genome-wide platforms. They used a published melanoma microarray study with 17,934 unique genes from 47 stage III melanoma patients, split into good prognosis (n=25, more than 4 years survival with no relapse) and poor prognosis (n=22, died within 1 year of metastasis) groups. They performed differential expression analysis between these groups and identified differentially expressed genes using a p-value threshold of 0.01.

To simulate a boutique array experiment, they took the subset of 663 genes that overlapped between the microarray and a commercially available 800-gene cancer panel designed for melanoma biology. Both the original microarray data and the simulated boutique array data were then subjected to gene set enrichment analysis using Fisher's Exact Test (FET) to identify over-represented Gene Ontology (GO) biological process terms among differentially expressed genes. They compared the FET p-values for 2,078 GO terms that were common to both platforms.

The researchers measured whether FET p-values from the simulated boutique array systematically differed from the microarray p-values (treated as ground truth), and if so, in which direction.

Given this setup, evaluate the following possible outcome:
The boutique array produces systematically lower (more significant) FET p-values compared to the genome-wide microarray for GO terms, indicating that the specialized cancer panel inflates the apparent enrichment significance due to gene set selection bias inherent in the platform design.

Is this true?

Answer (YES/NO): NO